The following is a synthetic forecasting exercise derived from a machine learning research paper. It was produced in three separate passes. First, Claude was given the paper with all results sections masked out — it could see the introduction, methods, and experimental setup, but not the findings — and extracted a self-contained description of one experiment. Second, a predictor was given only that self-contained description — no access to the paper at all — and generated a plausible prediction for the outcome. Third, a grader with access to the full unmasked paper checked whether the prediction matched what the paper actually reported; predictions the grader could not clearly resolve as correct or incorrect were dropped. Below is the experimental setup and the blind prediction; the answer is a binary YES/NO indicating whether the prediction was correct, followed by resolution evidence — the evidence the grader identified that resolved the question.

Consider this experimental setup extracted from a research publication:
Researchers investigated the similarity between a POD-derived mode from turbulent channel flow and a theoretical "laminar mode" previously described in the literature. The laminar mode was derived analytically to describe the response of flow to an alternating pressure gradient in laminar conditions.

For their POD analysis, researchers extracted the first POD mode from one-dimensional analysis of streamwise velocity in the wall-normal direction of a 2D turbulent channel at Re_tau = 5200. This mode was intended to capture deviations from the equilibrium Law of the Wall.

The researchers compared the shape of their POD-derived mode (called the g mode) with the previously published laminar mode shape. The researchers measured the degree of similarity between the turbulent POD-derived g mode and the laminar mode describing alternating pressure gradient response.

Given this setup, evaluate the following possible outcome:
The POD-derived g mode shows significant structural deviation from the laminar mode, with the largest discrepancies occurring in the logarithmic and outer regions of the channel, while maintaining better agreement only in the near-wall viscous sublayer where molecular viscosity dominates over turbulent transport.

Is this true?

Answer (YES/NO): NO